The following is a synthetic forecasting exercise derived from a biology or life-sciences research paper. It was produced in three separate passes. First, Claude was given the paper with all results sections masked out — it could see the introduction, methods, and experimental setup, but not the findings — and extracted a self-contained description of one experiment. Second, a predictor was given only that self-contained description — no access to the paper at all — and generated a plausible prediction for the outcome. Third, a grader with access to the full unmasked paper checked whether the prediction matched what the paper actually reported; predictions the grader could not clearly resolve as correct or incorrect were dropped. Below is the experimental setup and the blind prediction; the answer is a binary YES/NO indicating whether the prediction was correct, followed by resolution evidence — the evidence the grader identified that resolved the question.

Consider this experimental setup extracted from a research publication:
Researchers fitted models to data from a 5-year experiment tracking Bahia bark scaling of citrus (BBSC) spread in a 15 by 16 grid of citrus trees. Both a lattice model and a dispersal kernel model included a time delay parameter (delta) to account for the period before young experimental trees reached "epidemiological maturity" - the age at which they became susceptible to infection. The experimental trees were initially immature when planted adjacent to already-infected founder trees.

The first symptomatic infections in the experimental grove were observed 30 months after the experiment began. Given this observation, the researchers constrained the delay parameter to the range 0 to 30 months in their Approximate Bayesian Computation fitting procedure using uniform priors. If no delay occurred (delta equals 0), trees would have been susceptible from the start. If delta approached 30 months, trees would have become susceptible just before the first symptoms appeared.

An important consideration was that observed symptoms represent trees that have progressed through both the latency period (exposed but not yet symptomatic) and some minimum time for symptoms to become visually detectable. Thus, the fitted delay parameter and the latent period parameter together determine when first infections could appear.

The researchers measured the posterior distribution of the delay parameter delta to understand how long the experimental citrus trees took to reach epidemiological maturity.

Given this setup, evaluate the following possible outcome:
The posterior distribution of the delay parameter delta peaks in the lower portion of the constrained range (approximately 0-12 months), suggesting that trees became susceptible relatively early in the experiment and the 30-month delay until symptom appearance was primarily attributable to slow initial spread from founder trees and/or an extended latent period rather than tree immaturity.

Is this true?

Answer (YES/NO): NO